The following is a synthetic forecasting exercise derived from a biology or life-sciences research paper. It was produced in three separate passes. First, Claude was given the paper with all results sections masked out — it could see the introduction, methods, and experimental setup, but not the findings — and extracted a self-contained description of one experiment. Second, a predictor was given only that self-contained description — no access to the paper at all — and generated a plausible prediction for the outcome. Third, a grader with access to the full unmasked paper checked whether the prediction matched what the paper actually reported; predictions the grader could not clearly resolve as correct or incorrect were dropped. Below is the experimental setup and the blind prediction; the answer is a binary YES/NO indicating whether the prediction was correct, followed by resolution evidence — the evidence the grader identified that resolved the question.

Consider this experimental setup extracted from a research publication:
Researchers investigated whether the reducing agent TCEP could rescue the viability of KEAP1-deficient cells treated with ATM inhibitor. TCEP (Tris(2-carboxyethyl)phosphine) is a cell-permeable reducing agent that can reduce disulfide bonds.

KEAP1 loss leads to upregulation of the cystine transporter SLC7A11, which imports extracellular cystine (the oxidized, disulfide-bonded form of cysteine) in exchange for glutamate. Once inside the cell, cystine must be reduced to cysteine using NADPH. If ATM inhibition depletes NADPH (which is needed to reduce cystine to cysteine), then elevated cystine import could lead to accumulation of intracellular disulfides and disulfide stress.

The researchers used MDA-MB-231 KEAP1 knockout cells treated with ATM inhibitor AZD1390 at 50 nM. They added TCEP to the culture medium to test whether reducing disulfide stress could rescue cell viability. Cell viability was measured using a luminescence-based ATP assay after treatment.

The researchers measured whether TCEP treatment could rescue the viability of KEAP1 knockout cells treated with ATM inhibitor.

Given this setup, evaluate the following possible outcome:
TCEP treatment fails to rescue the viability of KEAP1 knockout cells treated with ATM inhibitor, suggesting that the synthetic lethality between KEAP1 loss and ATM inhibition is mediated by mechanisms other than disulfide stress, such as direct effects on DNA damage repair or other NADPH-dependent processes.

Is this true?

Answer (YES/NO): NO